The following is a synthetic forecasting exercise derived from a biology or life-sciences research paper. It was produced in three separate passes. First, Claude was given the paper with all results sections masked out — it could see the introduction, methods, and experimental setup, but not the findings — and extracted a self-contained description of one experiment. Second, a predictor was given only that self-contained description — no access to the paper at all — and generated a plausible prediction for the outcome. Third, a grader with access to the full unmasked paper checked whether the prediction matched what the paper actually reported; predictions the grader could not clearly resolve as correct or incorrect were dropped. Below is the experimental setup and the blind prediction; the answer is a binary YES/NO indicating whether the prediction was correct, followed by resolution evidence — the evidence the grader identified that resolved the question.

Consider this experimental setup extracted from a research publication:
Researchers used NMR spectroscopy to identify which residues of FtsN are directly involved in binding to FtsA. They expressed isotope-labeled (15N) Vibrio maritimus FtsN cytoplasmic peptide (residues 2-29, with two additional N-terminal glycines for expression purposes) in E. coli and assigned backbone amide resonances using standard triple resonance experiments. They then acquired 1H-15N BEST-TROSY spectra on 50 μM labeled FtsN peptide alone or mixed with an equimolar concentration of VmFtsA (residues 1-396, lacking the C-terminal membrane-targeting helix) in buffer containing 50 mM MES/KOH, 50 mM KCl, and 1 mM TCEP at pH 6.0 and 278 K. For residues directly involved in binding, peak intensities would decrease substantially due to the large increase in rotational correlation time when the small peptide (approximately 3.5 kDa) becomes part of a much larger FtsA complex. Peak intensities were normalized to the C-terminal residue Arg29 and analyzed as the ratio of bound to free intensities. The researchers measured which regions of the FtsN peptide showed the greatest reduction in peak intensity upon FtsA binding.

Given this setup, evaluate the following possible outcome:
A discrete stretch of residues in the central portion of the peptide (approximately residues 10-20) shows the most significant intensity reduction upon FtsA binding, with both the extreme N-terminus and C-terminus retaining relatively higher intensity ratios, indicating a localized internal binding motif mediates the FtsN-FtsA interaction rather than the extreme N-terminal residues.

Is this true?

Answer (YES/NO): NO